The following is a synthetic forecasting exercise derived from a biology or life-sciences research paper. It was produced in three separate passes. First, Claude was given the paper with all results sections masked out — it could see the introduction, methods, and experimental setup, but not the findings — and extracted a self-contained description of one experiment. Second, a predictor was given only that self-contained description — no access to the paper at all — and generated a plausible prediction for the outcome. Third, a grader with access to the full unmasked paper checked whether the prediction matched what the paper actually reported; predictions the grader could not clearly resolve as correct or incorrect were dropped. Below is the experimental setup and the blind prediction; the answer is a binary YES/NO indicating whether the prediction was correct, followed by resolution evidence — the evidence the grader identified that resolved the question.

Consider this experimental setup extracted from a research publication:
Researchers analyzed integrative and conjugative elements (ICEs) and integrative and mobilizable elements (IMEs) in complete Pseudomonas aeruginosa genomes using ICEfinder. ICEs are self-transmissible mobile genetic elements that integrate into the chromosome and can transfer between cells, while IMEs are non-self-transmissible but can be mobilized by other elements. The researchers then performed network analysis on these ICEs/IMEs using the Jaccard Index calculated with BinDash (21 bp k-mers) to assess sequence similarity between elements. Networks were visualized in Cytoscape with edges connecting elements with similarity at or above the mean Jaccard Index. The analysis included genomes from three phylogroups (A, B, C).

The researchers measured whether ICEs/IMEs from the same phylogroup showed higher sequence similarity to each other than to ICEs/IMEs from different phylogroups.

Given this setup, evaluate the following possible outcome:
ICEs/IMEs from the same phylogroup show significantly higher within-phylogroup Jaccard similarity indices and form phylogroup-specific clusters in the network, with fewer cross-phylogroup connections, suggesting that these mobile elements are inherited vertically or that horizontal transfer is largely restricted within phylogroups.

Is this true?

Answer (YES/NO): NO